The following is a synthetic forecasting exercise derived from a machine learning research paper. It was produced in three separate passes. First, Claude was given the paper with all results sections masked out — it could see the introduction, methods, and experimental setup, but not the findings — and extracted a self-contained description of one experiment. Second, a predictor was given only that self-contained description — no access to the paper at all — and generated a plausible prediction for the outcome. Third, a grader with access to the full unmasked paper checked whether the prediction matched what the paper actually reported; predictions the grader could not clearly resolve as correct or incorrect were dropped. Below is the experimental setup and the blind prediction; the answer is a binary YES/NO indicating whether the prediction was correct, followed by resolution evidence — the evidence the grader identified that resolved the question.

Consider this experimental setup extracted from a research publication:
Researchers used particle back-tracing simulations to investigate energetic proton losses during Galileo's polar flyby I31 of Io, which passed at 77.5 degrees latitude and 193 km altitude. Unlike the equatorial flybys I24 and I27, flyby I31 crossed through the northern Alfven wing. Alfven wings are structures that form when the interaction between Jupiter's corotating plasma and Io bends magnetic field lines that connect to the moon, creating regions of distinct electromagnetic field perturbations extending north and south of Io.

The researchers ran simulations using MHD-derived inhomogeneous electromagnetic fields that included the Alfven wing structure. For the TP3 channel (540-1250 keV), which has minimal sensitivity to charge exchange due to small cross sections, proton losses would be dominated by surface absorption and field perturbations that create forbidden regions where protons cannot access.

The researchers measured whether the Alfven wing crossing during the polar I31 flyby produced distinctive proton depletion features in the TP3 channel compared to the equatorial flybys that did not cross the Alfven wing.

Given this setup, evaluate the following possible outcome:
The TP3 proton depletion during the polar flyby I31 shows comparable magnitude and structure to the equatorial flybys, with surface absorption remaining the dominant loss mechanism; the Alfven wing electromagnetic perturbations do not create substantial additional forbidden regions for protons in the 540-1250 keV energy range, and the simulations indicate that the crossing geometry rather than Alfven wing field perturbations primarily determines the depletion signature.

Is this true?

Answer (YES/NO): NO